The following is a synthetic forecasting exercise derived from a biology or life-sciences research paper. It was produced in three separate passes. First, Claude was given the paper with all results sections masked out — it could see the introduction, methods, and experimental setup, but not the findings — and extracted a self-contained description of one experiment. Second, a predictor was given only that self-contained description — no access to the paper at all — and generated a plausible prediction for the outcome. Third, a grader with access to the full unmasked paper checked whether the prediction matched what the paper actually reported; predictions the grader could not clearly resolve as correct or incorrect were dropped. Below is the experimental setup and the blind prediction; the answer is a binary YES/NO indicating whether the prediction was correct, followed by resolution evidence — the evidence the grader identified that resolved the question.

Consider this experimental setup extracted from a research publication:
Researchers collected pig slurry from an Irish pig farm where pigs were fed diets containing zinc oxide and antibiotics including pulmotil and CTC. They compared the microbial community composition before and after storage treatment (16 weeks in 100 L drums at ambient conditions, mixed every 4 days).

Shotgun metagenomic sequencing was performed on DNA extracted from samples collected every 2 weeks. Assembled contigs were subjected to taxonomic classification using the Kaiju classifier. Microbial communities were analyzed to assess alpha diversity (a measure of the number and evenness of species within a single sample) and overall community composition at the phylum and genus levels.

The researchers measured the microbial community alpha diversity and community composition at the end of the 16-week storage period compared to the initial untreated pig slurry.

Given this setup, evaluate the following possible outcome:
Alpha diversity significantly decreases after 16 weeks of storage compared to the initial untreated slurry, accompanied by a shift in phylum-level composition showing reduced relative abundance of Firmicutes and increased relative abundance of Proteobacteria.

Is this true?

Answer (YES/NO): NO